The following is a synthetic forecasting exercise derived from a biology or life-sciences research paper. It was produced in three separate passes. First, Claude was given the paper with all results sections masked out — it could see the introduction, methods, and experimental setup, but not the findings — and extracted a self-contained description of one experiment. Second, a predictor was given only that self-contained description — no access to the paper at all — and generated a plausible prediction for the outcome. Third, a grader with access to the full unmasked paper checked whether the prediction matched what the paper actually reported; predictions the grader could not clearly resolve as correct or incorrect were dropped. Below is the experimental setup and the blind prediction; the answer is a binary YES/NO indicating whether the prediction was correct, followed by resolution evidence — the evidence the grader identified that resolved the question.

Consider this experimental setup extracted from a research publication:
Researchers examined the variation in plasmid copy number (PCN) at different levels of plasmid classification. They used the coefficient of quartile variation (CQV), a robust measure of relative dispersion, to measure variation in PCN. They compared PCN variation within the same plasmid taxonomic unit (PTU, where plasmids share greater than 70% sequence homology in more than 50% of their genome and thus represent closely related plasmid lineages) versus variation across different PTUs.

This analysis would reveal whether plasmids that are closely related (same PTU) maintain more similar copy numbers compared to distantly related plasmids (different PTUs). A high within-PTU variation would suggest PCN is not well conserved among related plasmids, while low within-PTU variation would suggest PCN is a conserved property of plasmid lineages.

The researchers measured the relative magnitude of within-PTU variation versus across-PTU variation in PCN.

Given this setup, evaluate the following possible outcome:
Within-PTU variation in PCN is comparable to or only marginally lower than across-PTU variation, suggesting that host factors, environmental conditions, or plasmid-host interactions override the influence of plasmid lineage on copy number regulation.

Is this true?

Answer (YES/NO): NO